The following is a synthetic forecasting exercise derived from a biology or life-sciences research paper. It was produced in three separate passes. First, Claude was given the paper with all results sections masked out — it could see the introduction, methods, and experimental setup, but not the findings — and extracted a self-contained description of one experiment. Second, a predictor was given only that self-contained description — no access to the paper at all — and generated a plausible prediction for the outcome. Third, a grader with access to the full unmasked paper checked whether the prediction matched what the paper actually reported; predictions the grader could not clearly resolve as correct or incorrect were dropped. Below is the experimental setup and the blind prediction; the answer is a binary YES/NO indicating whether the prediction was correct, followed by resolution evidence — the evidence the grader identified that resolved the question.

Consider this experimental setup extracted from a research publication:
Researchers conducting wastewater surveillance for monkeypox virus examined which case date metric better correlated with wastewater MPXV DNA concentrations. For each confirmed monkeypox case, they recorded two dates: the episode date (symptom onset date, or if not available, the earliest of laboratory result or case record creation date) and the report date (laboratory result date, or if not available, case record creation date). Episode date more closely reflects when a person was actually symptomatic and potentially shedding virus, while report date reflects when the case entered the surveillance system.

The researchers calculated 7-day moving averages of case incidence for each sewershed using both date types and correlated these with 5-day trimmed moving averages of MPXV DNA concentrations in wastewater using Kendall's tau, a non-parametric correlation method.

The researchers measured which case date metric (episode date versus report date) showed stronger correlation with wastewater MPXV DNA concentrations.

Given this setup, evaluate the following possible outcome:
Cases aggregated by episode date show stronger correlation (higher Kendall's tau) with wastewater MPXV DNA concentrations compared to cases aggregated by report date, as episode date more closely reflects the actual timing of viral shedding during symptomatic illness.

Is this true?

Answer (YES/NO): NO